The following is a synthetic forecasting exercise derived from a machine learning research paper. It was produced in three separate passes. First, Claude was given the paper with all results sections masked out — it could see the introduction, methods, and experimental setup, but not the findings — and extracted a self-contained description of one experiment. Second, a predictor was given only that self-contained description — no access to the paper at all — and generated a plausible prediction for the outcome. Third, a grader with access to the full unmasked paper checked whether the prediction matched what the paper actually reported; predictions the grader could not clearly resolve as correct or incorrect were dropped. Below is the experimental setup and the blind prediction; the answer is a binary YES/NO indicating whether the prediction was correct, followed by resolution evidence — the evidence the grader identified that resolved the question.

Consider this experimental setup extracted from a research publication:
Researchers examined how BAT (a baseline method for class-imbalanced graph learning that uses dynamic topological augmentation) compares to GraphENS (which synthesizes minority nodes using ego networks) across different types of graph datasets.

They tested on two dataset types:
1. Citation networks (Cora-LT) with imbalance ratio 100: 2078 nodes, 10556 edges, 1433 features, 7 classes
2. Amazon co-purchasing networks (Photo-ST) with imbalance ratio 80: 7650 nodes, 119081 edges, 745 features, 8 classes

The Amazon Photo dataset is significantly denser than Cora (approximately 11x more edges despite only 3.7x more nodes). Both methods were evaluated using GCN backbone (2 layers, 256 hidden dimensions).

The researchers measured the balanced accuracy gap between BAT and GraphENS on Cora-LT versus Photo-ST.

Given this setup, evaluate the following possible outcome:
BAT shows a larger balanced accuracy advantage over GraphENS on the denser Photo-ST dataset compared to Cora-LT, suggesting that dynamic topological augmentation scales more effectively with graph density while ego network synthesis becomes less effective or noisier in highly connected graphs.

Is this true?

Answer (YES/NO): NO